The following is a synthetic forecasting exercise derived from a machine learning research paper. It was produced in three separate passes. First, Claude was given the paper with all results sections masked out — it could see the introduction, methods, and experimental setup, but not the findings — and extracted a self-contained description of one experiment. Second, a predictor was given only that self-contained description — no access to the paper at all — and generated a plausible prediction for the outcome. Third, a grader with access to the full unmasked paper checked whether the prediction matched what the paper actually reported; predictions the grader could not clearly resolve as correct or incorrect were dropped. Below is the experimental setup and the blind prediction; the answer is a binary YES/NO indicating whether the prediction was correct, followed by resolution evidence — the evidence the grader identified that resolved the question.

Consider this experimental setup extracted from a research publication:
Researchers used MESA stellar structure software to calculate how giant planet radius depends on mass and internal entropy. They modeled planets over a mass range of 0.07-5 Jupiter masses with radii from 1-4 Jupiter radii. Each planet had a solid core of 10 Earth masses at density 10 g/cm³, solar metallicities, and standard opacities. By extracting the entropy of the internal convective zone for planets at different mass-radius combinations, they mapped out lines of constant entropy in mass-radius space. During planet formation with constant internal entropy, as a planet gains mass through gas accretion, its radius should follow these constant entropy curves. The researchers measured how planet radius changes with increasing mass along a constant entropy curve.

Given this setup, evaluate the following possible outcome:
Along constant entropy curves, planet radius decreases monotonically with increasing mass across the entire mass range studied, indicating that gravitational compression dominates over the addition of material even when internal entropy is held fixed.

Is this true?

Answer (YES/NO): YES